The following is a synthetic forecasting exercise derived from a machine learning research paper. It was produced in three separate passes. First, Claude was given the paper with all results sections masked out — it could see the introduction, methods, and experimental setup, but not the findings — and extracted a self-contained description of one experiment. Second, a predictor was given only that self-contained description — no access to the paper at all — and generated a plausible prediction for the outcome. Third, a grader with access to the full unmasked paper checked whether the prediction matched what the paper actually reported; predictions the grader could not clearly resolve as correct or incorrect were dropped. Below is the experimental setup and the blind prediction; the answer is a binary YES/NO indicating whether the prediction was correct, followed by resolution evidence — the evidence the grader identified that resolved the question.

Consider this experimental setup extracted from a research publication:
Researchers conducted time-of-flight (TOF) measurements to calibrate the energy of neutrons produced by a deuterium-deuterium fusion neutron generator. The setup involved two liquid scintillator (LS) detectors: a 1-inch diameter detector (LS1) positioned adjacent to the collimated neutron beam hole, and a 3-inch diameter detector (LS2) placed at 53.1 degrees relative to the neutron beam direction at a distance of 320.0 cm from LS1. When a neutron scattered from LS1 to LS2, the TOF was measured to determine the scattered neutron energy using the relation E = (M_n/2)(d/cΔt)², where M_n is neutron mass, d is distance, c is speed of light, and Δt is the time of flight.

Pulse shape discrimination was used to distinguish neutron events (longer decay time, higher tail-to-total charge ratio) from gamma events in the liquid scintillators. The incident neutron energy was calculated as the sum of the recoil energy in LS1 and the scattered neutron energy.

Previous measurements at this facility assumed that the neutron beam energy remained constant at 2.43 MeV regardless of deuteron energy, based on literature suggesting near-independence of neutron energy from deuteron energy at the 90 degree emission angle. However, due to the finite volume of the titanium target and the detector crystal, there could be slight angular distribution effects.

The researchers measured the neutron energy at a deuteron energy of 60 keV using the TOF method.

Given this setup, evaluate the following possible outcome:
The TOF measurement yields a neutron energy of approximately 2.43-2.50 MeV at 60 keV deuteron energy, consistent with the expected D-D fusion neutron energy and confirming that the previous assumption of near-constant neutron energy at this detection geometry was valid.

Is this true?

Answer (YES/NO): NO